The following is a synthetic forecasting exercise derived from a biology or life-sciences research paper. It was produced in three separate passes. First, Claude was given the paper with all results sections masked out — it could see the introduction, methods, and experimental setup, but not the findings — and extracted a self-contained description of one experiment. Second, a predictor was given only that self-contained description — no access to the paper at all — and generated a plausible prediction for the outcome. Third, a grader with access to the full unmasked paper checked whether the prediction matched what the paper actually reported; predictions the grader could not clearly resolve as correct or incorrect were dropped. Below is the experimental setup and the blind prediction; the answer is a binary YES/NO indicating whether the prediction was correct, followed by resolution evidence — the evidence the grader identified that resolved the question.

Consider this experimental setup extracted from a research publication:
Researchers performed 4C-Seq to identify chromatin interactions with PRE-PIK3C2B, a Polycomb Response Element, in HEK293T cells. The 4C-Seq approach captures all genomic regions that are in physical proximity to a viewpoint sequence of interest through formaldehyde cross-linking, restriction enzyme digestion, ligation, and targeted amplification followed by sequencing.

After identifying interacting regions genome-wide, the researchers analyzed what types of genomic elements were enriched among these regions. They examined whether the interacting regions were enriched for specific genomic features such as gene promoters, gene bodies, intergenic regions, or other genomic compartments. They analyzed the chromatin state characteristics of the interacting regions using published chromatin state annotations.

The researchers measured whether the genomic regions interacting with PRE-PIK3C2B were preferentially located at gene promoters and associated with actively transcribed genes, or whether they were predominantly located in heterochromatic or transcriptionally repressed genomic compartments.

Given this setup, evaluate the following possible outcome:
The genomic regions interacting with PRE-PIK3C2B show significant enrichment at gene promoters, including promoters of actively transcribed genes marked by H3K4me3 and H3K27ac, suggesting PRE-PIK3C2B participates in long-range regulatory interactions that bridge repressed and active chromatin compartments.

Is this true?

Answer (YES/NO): NO